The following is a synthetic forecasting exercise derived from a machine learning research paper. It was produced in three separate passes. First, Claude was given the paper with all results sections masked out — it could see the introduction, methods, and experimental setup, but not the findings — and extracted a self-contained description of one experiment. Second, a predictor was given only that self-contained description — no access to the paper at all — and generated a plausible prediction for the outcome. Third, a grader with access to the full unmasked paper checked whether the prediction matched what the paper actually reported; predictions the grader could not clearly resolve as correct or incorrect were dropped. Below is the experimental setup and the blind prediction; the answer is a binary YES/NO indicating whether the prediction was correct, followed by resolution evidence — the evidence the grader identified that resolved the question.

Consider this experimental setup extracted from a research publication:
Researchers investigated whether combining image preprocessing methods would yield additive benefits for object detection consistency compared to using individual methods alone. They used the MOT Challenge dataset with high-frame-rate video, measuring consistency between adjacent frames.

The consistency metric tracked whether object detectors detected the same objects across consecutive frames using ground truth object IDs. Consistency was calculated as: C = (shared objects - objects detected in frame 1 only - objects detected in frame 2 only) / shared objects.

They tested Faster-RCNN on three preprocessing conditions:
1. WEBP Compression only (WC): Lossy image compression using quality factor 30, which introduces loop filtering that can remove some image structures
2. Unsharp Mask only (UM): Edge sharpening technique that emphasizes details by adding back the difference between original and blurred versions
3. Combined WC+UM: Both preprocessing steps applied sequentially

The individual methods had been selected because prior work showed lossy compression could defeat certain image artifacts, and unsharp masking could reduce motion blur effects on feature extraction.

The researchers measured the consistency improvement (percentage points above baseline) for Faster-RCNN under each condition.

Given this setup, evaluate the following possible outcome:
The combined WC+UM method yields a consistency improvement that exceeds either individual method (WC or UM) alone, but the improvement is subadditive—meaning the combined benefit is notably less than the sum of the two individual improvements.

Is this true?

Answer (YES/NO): NO